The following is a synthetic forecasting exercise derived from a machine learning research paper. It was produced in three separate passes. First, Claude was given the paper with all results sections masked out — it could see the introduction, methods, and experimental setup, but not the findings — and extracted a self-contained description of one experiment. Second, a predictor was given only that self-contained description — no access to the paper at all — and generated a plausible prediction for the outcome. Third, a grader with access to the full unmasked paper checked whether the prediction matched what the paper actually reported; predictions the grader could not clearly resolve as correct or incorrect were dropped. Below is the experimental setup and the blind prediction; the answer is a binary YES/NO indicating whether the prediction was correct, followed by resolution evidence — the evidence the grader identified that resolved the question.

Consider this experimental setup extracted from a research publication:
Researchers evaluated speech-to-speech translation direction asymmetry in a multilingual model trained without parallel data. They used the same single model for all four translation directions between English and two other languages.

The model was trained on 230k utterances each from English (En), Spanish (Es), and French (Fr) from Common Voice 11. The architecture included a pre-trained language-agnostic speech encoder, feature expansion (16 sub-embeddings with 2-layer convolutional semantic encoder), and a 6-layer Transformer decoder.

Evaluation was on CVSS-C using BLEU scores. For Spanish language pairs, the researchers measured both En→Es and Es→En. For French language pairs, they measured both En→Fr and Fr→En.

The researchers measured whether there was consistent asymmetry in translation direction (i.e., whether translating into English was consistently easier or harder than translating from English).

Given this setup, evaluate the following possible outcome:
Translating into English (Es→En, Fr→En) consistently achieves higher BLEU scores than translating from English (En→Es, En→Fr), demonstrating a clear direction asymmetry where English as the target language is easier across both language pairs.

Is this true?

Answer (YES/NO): NO